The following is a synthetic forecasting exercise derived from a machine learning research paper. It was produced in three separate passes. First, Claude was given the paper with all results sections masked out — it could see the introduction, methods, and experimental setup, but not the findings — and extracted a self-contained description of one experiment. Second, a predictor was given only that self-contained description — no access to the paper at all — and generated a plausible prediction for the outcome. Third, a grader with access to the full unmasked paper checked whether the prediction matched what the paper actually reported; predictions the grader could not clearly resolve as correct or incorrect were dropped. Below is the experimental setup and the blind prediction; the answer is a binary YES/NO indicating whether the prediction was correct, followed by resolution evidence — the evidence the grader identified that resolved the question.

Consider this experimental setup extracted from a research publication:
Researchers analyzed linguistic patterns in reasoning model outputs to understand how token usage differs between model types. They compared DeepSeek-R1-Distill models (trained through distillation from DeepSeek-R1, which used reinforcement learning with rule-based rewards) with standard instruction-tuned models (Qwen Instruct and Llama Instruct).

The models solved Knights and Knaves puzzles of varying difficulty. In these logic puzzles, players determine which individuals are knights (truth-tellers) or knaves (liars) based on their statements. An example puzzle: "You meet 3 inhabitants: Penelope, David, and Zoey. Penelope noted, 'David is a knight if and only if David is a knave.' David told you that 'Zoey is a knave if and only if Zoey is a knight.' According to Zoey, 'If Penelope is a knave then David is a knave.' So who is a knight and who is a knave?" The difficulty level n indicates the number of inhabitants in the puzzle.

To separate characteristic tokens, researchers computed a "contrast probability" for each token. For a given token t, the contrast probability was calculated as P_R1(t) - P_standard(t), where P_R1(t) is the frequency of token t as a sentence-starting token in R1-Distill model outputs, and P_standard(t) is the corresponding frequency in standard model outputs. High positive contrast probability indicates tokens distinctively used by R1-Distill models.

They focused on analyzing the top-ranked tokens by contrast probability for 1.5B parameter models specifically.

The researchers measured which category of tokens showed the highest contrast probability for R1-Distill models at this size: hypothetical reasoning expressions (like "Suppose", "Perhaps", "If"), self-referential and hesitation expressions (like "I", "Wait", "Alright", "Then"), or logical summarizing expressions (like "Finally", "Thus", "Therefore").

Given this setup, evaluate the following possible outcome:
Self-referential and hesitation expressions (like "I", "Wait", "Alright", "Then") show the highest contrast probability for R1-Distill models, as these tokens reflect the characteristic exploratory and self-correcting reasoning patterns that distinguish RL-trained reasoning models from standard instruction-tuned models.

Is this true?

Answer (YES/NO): YES